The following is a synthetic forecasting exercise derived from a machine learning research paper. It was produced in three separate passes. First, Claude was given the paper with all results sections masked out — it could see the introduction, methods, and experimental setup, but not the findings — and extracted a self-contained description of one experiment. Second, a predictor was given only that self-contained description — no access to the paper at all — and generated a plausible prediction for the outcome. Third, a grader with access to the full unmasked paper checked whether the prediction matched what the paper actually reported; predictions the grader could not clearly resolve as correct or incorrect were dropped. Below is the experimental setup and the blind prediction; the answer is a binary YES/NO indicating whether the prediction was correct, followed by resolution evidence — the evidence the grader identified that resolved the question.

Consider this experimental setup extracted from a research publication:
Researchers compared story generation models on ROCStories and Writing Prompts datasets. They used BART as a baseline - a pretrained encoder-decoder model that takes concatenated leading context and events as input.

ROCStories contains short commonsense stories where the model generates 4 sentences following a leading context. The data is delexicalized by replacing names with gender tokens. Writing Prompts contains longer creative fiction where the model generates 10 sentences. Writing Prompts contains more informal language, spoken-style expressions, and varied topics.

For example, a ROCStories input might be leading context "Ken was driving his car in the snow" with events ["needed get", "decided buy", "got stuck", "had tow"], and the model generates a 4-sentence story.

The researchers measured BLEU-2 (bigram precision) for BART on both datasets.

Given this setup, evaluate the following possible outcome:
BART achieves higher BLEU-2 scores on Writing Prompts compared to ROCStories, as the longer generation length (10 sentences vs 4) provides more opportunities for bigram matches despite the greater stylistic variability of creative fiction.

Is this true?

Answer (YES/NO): NO